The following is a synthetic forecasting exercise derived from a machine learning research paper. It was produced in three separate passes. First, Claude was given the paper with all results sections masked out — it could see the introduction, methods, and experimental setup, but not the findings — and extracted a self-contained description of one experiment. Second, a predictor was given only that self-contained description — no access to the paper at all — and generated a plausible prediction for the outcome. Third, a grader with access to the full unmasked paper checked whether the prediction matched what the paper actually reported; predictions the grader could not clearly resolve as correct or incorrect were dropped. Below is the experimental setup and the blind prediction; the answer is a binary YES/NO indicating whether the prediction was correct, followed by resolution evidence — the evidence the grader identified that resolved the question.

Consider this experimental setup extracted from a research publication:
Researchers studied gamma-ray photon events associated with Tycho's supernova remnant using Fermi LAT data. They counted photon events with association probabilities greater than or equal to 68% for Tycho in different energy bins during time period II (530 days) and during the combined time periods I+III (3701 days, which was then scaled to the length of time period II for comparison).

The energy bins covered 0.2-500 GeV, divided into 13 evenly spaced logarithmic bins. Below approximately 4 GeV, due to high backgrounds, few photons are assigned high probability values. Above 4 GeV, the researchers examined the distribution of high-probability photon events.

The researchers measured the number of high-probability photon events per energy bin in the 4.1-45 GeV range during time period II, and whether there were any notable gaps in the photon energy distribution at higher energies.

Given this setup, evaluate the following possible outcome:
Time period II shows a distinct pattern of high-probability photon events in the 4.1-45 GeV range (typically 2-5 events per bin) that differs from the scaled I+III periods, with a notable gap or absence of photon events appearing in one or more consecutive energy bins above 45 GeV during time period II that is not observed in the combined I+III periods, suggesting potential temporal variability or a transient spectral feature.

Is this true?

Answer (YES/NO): YES